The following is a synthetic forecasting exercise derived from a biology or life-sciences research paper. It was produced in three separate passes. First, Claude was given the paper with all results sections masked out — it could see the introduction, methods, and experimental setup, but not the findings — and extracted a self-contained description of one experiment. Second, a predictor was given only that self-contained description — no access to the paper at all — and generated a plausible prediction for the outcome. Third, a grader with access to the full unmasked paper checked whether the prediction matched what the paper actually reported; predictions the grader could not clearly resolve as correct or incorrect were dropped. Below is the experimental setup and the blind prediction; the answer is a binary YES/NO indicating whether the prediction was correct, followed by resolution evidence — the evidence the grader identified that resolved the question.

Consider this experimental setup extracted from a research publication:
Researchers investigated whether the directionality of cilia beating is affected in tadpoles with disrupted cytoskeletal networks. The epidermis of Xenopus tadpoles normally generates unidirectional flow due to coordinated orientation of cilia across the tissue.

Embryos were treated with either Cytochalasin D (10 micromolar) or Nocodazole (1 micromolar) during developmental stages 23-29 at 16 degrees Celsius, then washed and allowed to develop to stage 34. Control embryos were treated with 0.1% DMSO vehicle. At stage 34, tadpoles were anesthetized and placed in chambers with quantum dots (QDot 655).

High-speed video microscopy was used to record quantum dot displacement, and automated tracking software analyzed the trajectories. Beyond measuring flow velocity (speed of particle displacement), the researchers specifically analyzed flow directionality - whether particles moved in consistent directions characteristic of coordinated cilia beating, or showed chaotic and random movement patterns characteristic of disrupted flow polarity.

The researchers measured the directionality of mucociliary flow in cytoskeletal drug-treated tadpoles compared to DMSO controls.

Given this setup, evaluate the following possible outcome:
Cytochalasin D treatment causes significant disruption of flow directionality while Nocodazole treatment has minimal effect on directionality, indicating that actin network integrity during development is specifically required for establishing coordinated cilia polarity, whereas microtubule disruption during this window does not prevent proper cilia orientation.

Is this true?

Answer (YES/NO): NO